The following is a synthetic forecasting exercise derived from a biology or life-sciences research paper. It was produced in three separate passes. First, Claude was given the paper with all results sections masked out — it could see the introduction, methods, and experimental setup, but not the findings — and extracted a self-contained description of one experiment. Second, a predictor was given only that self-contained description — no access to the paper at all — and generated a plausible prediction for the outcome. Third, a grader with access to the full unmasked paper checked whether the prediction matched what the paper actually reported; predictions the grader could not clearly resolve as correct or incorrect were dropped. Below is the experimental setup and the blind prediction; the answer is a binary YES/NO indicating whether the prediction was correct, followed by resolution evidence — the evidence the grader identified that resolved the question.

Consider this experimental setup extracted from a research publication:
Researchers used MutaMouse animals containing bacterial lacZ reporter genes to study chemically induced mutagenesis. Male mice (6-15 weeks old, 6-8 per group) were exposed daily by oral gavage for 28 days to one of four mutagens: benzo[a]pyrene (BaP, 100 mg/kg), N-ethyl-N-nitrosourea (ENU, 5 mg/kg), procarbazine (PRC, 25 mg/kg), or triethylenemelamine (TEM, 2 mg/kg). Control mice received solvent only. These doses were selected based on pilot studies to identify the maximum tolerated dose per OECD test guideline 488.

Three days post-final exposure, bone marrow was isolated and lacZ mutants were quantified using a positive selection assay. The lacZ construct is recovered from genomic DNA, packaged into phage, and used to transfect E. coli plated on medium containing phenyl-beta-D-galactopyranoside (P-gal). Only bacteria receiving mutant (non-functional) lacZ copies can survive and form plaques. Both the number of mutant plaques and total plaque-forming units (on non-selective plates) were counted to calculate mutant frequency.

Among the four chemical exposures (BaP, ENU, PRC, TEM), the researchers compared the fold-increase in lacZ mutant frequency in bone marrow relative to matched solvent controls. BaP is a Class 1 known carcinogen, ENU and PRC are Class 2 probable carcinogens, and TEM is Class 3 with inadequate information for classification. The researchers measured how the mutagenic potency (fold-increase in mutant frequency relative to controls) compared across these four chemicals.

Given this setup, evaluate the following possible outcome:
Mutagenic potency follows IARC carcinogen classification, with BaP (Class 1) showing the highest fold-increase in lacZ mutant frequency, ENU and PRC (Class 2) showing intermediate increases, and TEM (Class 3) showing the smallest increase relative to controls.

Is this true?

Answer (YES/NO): YES